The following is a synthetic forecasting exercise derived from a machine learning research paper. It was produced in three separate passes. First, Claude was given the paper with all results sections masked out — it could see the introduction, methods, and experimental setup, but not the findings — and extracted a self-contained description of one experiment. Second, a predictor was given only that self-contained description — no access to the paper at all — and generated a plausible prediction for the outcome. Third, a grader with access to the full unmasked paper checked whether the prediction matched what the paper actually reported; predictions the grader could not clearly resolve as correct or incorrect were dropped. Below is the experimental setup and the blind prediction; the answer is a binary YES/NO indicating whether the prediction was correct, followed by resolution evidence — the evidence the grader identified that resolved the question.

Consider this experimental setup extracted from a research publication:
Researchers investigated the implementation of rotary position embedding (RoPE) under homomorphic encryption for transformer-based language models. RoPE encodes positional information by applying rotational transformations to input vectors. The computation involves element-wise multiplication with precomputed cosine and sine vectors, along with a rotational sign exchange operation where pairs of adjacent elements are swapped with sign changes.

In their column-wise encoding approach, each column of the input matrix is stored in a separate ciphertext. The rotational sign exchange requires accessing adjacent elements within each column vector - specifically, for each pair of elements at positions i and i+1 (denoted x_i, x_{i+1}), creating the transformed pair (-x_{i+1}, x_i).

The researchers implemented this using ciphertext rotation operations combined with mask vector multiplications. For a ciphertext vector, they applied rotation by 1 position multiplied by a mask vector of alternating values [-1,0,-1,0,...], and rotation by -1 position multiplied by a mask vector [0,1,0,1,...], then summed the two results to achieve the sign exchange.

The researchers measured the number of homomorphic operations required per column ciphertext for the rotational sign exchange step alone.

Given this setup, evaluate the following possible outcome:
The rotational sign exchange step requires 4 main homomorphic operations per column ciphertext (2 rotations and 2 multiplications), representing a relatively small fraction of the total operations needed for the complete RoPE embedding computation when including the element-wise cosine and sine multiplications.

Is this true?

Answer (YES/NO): NO